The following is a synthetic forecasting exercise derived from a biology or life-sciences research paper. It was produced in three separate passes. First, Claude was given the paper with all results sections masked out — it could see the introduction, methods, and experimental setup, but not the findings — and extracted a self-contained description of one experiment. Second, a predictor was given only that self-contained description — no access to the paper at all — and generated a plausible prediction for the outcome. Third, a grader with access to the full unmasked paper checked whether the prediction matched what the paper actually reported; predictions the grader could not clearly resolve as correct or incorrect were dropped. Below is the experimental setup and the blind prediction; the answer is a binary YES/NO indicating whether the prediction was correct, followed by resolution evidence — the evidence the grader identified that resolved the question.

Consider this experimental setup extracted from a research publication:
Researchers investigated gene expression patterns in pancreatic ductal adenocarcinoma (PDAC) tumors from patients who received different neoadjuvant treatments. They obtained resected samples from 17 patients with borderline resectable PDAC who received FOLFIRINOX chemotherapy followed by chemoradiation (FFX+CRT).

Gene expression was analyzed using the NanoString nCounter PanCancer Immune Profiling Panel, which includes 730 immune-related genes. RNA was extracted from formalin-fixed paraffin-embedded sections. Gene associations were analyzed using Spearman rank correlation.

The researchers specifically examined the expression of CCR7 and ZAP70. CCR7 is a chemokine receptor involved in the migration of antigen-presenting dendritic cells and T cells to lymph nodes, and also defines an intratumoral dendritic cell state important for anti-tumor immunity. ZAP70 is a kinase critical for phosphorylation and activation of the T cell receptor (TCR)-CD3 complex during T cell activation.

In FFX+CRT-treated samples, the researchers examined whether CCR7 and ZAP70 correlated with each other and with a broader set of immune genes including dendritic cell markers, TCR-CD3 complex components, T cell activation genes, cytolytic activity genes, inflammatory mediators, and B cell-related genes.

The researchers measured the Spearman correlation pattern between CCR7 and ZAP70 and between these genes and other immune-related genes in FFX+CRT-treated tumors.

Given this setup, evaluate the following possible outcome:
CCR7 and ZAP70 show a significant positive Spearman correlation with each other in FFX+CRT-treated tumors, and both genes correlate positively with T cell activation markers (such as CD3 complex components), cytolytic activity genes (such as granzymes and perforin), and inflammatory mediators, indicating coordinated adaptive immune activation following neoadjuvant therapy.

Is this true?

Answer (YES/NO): YES